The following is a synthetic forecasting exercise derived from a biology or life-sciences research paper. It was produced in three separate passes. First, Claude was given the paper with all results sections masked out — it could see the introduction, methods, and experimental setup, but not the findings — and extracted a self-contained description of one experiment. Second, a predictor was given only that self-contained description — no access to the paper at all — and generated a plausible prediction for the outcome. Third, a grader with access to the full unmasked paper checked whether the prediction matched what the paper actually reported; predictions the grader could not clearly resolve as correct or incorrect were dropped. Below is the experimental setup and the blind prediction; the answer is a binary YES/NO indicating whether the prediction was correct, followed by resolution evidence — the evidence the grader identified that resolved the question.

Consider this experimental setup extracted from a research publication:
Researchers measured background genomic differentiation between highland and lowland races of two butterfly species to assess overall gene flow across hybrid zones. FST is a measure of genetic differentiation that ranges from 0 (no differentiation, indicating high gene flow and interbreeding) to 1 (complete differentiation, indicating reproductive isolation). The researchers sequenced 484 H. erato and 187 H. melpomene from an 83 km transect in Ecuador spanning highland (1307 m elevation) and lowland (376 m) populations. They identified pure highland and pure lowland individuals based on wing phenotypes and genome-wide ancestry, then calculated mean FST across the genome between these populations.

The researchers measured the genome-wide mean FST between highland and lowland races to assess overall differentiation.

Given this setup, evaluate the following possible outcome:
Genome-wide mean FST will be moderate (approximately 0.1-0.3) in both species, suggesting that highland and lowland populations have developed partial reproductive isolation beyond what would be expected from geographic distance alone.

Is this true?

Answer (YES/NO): NO